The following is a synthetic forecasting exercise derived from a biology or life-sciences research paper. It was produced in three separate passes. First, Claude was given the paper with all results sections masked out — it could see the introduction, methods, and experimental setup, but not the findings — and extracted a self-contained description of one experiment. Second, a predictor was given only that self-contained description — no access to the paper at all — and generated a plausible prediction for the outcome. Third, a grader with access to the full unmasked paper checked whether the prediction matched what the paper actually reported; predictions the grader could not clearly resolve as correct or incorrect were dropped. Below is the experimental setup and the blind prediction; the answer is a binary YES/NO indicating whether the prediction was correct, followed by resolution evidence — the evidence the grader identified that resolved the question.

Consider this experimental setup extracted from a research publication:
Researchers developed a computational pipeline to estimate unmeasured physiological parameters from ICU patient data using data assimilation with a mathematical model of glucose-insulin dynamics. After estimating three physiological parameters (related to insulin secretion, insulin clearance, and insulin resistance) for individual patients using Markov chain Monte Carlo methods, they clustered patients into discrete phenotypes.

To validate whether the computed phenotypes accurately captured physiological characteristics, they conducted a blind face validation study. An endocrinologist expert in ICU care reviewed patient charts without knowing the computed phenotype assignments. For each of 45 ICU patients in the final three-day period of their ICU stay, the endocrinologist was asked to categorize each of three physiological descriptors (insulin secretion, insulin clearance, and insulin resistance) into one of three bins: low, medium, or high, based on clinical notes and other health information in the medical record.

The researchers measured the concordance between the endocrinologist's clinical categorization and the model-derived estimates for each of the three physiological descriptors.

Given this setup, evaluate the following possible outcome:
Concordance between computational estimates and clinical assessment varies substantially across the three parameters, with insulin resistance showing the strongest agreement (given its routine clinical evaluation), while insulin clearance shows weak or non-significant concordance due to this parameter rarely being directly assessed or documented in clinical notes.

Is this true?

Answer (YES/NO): NO